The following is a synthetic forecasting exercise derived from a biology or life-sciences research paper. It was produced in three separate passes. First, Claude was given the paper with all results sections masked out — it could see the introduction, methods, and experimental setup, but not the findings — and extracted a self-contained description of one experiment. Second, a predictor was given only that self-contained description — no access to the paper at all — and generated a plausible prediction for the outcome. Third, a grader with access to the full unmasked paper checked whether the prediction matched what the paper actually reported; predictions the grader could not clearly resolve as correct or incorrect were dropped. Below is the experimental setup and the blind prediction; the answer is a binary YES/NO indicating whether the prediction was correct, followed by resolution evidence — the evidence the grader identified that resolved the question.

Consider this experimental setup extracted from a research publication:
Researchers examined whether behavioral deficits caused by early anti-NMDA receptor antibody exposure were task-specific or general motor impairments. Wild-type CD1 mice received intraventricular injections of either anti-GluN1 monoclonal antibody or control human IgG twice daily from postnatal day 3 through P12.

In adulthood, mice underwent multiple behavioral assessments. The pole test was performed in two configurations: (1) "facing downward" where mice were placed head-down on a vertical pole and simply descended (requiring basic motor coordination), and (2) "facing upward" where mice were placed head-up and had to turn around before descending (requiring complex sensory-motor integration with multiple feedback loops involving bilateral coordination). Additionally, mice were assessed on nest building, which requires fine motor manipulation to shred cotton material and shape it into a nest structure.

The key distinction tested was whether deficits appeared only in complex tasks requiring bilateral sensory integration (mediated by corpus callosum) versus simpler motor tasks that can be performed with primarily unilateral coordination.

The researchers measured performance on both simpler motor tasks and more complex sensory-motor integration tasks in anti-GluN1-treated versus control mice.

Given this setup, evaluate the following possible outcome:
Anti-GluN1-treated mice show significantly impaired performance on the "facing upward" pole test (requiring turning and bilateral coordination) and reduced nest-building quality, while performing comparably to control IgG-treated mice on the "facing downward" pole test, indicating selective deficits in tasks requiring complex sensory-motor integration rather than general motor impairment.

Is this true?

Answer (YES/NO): YES